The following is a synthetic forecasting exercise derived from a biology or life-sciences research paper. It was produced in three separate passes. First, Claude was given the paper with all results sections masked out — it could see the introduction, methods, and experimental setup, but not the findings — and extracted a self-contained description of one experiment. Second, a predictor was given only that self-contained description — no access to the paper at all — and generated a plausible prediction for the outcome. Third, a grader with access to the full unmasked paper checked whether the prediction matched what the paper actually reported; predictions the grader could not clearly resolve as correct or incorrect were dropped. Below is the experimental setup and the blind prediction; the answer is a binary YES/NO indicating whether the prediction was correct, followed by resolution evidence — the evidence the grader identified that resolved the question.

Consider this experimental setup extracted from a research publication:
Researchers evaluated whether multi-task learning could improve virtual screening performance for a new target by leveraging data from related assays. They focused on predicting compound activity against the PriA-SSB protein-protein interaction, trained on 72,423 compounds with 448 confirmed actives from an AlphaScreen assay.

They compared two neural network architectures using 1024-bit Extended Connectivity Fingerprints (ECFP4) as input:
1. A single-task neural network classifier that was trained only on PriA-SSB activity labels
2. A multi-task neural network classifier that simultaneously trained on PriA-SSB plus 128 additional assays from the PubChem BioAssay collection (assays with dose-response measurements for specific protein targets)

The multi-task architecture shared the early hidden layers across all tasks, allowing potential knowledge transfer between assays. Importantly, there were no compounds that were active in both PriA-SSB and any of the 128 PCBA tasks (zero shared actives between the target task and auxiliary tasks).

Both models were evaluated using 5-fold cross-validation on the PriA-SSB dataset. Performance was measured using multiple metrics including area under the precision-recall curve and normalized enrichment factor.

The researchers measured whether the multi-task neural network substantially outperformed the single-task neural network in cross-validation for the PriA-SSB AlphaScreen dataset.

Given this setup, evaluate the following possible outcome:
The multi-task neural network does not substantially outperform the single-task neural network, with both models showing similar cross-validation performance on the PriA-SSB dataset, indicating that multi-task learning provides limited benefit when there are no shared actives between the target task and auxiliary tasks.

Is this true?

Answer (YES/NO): YES